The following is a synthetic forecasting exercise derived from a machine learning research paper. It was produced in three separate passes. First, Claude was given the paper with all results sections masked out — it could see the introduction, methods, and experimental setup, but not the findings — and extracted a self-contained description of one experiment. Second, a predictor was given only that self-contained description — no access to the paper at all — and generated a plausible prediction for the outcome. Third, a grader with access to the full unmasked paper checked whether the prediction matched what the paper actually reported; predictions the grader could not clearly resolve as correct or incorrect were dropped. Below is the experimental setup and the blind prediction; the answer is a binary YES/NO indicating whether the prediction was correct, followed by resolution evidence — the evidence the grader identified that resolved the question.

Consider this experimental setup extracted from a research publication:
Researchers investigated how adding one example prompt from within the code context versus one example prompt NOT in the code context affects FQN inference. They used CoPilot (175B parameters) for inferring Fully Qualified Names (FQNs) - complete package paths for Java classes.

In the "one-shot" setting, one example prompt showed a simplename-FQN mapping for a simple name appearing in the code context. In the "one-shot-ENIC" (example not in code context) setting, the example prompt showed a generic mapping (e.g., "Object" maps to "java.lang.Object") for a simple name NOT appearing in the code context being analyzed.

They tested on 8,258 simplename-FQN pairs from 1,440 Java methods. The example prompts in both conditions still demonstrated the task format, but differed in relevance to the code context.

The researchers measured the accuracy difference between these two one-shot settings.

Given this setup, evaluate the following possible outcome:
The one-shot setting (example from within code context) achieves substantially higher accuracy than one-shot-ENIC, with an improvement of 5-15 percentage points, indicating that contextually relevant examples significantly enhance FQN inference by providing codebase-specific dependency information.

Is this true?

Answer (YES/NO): NO